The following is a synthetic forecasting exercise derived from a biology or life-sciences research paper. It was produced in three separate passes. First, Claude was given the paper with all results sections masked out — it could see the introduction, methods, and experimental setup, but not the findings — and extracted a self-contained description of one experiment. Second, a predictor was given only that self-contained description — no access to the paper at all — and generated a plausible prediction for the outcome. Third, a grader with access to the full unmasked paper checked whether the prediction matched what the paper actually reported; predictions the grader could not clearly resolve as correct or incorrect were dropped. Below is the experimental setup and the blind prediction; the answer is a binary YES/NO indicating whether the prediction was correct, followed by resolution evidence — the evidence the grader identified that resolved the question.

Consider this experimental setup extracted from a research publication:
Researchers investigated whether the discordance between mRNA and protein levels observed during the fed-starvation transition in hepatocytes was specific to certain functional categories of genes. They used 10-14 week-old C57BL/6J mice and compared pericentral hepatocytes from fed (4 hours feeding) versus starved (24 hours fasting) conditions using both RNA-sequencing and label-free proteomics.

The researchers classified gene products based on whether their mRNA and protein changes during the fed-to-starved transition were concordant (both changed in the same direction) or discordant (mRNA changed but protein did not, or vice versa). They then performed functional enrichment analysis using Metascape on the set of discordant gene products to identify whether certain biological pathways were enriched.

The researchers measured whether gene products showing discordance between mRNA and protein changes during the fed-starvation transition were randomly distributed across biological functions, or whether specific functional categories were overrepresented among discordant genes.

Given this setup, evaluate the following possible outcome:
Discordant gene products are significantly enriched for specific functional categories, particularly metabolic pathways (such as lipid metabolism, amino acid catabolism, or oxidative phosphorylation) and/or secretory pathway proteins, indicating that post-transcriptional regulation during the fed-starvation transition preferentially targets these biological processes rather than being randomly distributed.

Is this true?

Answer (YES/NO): YES